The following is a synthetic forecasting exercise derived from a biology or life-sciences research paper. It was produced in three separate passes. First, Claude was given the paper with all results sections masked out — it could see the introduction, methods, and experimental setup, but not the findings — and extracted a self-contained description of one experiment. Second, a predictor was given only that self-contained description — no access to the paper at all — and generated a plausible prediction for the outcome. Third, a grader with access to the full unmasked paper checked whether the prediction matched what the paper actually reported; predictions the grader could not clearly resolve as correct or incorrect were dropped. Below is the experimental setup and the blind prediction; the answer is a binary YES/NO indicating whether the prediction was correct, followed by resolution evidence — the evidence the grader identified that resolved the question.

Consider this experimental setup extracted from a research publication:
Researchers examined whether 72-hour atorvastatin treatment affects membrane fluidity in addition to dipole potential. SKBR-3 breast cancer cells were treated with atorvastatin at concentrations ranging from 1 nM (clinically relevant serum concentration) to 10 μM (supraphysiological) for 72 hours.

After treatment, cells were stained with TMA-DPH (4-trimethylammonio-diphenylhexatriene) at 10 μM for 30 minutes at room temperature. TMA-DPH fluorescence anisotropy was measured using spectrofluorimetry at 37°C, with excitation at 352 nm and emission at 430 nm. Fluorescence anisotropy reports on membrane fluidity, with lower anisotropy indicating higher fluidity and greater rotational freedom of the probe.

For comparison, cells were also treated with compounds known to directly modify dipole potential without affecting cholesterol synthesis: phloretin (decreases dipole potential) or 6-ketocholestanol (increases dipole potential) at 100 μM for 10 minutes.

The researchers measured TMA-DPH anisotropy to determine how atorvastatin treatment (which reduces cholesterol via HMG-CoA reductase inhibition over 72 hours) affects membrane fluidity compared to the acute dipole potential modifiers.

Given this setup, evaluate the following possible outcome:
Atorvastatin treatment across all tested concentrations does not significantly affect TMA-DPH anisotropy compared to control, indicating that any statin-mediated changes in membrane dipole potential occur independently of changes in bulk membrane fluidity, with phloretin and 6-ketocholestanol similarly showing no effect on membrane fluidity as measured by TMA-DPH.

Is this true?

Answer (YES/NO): YES